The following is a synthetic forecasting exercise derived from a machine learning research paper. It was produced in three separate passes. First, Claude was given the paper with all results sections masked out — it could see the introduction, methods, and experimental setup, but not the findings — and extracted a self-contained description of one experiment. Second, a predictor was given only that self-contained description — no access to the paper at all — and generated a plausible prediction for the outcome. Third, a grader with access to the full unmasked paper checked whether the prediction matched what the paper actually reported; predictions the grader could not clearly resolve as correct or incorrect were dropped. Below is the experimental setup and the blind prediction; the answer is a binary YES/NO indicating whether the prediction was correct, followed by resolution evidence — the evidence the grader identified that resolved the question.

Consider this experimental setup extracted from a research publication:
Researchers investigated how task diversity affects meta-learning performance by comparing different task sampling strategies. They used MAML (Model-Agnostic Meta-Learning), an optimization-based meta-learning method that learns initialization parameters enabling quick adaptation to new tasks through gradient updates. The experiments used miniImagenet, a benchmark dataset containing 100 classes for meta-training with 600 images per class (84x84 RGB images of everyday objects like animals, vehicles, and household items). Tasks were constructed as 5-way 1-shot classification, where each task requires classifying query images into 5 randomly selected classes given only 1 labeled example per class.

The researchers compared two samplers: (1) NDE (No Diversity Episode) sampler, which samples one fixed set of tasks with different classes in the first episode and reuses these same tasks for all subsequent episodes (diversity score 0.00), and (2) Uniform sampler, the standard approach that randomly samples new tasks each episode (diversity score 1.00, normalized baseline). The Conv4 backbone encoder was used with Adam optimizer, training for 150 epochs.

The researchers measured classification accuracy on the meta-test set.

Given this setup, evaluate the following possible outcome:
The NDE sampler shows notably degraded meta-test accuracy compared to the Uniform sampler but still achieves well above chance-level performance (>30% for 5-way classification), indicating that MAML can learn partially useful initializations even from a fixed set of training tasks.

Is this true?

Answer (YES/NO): NO